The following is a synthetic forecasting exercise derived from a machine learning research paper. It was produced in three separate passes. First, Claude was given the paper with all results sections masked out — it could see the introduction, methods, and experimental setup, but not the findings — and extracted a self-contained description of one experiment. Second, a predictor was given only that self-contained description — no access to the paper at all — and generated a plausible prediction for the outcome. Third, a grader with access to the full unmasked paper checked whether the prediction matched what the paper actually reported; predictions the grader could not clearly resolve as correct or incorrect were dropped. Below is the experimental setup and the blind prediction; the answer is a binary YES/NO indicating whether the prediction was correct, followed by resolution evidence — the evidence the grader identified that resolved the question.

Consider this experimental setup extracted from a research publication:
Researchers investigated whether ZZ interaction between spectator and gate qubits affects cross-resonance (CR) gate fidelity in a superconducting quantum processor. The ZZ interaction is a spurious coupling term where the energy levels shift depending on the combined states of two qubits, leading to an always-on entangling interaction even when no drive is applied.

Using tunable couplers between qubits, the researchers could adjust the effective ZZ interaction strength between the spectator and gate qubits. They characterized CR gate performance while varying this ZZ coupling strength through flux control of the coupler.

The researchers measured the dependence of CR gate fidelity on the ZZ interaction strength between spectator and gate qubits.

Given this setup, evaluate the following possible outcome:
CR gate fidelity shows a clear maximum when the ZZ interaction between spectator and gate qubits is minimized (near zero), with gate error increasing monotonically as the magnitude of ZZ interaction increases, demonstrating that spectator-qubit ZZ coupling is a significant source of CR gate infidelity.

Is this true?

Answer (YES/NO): YES